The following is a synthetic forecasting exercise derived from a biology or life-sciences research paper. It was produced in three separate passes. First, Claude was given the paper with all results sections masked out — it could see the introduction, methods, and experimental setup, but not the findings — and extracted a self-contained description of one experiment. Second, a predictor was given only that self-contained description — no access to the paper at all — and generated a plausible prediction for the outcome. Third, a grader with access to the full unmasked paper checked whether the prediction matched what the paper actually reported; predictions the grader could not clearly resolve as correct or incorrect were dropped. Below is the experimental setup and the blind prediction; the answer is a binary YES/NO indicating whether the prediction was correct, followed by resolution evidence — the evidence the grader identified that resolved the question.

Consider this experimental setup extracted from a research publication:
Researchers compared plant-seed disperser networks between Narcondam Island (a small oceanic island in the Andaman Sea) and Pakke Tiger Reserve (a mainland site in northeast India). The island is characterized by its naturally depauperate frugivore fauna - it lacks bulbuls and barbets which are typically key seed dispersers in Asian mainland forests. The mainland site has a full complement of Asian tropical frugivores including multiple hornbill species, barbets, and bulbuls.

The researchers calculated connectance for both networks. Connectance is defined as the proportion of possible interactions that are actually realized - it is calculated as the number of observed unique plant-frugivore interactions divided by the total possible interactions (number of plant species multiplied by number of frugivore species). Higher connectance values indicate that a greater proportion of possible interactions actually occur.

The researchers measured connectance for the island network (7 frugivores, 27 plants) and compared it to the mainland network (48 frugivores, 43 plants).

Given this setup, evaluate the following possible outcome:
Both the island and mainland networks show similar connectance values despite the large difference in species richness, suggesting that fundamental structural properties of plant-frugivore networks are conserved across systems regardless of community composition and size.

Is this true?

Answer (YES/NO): NO